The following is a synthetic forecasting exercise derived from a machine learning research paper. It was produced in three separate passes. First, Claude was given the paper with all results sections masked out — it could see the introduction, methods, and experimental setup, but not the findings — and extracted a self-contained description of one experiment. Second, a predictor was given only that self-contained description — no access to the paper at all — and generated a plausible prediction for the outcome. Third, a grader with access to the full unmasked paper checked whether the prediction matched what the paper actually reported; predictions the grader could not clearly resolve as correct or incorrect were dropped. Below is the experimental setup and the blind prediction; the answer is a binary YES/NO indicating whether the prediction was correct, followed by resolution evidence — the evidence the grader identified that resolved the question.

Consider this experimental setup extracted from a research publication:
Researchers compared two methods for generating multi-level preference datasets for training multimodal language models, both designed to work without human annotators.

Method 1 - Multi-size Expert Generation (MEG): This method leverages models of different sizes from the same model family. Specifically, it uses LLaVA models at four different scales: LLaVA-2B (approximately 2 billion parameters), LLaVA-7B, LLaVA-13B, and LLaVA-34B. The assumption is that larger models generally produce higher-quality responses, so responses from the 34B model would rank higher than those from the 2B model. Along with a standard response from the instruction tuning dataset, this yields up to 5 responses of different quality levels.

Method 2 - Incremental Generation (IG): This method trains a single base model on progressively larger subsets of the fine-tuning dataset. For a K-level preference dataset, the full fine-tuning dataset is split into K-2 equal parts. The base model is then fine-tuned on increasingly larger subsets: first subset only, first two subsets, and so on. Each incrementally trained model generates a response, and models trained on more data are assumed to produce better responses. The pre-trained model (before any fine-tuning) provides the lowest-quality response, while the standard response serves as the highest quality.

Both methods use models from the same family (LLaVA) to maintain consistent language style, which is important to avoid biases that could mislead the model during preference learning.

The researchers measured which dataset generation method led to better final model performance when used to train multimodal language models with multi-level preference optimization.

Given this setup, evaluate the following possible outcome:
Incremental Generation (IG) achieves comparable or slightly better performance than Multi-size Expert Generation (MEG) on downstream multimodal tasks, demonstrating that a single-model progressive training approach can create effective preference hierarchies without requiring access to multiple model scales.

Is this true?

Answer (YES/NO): NO